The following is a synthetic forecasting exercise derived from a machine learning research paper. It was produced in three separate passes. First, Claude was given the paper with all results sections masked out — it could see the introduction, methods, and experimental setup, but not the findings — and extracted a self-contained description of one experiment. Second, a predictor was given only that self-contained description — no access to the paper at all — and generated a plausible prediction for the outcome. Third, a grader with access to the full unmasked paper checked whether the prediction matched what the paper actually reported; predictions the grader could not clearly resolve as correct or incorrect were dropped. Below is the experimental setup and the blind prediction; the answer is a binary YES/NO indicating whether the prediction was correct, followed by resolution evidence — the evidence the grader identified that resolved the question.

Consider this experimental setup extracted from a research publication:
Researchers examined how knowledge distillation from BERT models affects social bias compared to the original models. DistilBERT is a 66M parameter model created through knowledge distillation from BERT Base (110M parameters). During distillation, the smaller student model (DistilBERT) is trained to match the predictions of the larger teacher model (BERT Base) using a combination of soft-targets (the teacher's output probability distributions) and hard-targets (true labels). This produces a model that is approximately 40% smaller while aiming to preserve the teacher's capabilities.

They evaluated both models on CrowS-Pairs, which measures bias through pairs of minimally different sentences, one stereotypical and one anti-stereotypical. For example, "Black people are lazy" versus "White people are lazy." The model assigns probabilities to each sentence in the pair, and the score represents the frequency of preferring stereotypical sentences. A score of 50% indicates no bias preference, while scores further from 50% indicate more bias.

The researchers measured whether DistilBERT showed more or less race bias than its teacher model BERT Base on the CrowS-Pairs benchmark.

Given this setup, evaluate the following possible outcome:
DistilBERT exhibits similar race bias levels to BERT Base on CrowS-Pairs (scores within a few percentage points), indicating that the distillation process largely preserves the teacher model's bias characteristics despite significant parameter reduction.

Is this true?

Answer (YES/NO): NO